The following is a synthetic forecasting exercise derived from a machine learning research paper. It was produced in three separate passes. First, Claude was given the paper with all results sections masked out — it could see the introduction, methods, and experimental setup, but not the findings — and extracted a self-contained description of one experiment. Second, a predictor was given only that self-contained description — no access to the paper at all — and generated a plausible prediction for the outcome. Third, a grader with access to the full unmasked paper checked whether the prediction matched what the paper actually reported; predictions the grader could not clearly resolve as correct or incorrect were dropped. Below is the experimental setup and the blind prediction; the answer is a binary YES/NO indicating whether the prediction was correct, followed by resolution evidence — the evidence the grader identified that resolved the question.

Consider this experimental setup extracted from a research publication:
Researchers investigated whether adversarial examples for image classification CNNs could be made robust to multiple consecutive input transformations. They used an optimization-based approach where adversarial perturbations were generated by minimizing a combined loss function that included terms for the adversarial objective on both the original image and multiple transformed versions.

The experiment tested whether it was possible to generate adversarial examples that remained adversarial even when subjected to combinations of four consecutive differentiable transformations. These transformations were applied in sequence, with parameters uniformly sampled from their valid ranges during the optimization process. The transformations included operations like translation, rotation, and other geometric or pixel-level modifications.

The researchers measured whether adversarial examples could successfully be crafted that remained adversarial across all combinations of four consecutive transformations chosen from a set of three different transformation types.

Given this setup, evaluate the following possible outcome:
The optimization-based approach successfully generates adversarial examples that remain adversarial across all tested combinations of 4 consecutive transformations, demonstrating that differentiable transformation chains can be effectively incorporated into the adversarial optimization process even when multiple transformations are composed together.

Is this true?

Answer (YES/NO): YES